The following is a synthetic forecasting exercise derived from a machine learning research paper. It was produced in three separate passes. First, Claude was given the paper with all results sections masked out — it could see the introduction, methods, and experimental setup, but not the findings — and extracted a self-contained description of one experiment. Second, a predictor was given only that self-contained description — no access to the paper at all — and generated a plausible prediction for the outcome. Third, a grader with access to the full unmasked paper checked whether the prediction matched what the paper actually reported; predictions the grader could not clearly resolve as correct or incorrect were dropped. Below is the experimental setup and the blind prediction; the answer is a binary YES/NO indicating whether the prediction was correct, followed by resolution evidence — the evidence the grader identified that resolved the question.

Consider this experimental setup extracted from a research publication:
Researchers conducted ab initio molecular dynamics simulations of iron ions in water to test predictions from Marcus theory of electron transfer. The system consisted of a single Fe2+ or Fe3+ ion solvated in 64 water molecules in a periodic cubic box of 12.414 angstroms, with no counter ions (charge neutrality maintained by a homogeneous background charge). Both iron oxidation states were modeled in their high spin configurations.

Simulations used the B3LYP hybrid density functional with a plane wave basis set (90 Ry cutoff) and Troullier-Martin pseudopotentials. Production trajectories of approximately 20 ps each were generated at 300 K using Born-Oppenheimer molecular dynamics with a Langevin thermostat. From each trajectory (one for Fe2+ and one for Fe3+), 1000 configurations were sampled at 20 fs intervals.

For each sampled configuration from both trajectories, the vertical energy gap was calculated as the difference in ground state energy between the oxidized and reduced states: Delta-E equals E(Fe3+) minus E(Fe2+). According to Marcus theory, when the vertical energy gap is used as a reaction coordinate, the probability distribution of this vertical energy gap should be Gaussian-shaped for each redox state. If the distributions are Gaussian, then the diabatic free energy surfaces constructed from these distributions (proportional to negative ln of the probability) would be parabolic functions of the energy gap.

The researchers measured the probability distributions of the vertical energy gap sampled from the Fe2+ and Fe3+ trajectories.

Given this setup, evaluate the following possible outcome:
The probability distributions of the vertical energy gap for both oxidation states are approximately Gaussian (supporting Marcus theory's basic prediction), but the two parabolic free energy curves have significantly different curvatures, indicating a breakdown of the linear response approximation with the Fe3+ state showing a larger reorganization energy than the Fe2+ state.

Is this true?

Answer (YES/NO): NO